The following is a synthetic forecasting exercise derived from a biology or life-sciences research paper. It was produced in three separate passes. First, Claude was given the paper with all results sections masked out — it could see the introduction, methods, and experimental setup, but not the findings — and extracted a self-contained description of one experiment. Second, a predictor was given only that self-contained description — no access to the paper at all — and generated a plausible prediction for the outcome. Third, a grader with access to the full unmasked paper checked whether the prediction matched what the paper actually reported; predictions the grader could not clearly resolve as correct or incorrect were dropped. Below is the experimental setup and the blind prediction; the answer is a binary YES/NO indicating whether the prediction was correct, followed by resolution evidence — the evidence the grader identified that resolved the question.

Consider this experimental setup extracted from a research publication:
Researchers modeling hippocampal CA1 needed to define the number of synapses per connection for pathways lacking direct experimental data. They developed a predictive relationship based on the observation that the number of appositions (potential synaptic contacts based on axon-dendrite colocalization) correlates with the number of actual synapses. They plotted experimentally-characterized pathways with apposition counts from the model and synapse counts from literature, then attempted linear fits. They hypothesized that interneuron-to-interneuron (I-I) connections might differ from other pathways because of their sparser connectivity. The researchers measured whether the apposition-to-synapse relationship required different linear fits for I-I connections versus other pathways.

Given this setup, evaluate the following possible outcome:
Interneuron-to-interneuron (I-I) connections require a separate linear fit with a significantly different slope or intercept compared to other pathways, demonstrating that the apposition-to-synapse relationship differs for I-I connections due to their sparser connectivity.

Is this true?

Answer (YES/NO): YES